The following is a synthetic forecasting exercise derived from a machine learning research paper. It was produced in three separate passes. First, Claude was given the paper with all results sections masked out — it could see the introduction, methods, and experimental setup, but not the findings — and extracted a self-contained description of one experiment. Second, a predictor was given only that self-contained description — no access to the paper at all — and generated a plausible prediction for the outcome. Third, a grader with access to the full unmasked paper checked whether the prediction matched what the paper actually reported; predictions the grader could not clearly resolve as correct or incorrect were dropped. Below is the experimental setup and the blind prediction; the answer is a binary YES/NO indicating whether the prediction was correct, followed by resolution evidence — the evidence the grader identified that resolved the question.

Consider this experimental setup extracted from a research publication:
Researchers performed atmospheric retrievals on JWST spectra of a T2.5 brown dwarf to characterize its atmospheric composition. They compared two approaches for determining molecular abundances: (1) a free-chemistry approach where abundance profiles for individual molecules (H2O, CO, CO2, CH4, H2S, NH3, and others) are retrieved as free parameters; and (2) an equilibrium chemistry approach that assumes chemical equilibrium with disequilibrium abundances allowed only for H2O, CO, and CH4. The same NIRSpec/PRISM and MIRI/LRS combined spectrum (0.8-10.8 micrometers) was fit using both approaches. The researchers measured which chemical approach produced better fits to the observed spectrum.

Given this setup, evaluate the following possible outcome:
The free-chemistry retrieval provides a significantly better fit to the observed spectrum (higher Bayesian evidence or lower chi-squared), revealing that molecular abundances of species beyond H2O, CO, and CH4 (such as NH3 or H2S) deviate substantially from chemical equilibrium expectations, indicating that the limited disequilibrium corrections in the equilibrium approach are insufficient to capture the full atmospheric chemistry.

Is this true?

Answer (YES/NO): YES